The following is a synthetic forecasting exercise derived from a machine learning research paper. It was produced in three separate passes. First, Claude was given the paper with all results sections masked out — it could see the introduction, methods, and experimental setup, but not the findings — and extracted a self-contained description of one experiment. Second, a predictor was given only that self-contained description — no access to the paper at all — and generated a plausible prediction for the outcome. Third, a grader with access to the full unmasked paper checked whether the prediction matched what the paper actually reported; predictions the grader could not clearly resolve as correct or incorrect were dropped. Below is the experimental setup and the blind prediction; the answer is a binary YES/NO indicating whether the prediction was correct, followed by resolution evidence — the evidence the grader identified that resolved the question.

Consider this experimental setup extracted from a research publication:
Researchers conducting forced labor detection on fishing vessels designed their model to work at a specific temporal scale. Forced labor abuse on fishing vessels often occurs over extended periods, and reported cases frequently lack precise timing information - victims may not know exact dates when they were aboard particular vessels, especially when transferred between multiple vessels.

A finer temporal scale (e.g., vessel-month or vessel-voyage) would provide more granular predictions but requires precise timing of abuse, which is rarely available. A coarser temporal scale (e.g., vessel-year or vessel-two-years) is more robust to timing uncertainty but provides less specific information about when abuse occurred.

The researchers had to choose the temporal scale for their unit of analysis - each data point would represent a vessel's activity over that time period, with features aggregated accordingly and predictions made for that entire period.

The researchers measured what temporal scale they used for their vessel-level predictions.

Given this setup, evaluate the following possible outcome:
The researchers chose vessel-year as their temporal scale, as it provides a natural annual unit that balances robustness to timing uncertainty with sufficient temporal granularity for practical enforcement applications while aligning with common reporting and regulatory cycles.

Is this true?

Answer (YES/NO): YES